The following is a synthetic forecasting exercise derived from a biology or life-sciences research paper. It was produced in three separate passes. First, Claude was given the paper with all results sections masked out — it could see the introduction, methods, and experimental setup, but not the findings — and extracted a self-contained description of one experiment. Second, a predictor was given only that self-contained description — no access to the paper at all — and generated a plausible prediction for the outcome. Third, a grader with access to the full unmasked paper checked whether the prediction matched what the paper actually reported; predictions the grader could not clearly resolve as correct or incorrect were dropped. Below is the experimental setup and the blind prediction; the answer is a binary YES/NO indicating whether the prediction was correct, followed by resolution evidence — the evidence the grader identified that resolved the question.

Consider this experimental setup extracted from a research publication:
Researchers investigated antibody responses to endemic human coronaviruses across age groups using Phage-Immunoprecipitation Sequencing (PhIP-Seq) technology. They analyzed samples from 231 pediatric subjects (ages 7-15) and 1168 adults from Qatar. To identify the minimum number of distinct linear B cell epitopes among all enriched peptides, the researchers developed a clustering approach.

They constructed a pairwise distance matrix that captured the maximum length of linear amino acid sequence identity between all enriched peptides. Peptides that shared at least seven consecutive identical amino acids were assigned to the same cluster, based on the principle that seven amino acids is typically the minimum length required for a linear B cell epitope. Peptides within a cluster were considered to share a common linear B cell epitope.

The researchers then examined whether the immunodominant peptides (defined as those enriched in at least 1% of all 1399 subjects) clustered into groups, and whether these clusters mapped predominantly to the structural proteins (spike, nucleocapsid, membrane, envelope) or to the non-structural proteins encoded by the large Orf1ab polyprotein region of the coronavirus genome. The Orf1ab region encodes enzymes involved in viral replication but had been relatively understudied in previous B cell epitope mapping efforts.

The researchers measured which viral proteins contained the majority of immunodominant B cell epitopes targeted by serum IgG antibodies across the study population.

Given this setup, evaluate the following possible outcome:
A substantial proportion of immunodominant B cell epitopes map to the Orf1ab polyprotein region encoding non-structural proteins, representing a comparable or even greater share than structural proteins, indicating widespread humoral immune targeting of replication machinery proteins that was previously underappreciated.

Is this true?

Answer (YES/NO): NO